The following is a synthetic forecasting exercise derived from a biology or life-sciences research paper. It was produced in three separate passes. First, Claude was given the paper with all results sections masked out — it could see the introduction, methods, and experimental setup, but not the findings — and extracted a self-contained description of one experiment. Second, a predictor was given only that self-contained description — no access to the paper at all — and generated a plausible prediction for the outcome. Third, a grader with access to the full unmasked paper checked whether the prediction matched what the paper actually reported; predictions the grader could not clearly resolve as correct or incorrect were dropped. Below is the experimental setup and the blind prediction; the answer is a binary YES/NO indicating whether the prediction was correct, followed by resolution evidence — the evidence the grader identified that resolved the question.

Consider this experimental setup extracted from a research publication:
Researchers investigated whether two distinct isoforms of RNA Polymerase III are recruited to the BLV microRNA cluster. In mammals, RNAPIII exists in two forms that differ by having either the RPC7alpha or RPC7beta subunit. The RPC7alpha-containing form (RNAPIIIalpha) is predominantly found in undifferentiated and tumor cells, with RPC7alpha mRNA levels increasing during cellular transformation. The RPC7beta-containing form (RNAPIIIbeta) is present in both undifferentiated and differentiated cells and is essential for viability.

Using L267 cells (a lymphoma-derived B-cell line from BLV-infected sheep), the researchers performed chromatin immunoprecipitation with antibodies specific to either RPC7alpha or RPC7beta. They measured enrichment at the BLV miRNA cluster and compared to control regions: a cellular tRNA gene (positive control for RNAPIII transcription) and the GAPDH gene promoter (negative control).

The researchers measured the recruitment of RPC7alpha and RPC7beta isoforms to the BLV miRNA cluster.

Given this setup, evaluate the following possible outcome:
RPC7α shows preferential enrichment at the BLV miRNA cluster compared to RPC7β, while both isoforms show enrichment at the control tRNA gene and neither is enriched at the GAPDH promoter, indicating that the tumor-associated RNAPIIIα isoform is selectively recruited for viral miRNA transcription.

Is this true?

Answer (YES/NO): NO